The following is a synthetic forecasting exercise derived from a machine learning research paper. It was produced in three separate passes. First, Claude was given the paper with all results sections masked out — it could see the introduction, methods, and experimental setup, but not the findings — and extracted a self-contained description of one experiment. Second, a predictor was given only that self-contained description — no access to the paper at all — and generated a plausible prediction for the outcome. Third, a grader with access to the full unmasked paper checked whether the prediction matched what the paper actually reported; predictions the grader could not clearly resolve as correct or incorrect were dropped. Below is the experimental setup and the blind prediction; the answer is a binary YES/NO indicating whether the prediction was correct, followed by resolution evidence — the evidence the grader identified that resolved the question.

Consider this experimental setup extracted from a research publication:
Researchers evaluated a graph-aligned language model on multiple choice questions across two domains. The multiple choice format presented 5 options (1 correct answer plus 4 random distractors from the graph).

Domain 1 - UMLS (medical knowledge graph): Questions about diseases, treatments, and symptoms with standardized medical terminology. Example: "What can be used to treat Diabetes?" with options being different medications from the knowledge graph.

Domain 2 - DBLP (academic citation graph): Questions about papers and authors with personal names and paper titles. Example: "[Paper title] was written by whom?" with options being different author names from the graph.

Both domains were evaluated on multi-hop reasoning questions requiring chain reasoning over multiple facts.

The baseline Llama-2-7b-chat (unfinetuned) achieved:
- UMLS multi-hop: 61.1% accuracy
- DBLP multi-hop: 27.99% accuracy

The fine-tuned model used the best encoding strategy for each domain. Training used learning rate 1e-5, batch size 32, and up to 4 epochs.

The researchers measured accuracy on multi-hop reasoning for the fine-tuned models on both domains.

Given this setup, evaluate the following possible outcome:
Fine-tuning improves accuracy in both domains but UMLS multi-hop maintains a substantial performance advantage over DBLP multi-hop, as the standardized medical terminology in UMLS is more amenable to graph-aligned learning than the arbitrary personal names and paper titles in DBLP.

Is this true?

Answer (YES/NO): NO